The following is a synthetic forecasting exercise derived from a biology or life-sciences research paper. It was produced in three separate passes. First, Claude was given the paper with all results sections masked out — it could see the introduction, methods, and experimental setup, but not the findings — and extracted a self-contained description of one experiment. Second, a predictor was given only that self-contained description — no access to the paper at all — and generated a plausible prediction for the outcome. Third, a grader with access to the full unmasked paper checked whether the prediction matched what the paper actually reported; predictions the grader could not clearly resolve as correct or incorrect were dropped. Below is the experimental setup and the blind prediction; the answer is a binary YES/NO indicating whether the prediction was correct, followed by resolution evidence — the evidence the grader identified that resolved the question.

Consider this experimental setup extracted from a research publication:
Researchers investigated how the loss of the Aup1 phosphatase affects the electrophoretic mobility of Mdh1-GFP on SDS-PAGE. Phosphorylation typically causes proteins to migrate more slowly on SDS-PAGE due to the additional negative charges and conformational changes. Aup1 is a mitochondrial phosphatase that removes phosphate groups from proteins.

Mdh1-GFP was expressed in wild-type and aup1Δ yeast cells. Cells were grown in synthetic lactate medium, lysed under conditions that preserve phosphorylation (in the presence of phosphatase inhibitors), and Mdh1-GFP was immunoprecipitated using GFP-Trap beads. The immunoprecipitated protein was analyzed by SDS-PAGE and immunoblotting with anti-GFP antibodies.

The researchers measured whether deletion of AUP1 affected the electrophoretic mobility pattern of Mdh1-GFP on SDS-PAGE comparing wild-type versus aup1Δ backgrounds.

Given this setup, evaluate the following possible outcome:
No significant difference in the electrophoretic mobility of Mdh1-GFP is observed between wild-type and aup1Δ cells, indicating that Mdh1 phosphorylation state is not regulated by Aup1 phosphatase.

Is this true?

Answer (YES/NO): NO